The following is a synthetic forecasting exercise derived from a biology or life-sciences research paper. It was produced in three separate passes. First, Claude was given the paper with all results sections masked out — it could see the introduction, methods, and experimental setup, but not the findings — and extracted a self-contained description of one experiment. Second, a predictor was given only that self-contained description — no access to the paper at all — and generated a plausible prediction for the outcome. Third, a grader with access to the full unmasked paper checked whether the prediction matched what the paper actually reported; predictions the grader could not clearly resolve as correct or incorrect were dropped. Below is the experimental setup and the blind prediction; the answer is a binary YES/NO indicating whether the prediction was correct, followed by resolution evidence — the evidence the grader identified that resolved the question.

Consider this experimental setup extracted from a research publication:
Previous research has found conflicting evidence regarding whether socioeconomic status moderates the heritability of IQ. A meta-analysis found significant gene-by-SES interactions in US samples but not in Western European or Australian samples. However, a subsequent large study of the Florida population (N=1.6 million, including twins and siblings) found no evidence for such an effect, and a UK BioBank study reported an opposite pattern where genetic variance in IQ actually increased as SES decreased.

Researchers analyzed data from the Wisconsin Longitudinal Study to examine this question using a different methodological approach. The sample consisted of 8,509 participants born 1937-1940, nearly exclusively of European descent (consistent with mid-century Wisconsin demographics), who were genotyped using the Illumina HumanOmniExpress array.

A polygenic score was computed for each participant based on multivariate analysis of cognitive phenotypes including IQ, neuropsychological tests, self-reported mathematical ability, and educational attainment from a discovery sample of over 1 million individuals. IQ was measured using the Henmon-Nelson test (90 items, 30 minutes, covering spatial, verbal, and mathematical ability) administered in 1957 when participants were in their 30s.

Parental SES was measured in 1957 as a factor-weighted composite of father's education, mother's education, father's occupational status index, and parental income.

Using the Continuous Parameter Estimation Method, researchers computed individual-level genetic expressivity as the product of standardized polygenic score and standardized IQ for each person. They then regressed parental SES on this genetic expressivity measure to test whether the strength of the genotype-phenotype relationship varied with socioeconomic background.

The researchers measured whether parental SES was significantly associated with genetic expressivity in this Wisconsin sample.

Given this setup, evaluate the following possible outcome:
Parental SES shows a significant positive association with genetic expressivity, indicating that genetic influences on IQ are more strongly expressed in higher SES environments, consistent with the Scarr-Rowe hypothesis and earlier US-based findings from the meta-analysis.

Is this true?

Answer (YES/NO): YES